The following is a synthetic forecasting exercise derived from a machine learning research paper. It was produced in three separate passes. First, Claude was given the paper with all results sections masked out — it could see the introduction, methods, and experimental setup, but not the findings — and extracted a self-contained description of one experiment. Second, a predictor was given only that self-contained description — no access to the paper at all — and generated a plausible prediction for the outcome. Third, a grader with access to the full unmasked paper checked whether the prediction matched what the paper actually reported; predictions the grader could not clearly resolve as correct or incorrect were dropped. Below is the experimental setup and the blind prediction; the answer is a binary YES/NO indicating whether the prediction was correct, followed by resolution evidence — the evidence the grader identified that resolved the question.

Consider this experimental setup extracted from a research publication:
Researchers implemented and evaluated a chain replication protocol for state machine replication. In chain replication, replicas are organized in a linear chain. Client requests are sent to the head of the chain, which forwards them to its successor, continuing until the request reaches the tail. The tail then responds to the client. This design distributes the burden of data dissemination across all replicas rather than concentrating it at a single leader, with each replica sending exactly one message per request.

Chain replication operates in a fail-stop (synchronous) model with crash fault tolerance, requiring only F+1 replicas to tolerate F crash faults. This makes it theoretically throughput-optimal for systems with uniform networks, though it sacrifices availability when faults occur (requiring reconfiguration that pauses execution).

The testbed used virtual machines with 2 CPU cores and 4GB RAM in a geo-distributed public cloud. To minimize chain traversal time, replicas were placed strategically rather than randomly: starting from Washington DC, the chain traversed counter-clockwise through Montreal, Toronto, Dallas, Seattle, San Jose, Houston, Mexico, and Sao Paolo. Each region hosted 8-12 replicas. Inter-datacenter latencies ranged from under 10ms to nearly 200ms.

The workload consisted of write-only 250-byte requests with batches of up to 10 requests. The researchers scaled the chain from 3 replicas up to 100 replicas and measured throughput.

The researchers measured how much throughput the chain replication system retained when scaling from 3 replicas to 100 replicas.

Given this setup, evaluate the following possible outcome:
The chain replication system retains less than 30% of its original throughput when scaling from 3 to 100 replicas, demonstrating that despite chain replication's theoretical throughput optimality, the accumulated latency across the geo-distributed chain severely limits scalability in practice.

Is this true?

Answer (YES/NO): NO